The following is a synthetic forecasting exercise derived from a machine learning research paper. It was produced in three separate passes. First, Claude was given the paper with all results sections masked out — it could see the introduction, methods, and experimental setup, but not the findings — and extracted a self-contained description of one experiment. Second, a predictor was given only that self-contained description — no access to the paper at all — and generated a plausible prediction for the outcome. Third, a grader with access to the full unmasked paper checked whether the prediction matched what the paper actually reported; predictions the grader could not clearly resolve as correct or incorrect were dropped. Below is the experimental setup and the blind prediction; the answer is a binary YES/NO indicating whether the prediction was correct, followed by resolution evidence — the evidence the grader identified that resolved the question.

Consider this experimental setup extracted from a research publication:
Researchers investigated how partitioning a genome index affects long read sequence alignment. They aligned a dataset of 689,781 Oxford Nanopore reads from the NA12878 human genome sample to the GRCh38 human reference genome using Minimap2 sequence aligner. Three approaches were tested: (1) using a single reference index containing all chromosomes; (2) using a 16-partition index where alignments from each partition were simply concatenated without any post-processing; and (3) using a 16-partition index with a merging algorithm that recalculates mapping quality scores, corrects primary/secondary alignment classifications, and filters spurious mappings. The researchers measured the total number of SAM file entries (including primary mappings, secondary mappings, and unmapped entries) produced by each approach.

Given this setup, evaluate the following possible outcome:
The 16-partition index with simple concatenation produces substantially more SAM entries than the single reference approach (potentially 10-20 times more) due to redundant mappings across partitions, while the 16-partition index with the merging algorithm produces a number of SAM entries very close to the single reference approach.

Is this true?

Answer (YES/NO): NO